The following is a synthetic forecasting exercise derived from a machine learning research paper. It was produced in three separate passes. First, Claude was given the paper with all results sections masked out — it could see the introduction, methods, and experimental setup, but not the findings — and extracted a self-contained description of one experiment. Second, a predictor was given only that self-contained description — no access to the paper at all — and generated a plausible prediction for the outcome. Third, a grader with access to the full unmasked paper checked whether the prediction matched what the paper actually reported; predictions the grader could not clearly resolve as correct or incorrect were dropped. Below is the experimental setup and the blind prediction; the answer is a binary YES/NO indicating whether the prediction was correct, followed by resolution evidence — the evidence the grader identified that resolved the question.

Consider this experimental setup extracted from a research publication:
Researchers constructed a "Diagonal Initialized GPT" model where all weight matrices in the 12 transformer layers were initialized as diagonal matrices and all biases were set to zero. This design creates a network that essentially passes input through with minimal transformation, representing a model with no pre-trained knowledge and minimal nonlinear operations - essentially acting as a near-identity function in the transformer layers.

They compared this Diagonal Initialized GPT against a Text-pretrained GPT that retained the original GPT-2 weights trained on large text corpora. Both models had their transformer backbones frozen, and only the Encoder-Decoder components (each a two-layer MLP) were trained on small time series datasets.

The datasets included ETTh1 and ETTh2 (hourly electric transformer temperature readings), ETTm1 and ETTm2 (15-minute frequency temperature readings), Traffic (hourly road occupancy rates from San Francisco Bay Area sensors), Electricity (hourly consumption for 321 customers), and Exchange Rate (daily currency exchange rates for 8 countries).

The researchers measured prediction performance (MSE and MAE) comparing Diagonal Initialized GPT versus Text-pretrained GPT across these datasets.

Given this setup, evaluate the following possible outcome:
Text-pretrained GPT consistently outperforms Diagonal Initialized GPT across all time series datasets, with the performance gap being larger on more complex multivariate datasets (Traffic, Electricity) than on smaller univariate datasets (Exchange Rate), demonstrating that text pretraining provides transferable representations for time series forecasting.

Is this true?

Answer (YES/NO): NO